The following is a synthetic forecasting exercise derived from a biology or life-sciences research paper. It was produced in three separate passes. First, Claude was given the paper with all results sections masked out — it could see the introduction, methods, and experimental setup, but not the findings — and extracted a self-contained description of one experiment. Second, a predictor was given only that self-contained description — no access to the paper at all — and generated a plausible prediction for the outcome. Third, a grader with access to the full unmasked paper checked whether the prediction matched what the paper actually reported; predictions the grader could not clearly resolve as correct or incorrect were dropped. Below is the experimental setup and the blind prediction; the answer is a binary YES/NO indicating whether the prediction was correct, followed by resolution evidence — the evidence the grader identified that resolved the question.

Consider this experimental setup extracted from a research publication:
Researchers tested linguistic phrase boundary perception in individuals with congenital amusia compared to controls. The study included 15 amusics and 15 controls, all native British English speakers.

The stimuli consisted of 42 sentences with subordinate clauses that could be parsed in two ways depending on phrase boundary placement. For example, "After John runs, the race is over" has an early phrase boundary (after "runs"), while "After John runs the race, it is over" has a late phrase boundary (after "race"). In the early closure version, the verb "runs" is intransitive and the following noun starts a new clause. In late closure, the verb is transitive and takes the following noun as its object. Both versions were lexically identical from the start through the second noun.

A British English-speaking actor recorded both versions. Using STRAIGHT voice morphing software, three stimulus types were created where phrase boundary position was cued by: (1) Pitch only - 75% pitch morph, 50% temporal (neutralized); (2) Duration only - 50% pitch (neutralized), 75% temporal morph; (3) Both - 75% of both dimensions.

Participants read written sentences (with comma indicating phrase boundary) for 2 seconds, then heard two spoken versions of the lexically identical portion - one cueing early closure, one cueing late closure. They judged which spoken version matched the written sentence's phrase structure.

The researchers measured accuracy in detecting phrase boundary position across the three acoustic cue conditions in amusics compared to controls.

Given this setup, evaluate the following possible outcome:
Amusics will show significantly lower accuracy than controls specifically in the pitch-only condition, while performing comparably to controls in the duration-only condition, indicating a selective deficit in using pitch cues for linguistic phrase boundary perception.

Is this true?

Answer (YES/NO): NO